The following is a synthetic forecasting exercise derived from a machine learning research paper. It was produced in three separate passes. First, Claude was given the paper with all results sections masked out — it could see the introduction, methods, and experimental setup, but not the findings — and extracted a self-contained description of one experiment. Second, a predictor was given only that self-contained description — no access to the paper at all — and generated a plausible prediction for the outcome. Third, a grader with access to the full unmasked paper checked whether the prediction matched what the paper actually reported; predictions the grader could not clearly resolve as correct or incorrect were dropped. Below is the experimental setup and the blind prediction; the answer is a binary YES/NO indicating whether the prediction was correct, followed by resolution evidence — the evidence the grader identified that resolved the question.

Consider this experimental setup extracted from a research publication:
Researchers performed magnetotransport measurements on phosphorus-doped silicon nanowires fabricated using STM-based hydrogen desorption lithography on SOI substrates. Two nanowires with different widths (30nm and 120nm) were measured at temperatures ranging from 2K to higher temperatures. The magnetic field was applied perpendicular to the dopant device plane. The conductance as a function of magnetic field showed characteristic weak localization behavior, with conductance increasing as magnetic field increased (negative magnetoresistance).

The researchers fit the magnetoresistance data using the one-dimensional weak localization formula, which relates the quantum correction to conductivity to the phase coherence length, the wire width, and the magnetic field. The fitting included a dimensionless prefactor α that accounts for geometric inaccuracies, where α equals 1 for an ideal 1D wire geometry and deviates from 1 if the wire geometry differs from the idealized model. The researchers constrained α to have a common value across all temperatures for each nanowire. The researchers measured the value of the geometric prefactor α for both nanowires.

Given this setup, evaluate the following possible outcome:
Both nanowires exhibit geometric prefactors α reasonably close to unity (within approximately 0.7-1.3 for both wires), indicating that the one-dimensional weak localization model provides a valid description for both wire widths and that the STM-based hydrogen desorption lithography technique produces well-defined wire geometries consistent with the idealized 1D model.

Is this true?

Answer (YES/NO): YES